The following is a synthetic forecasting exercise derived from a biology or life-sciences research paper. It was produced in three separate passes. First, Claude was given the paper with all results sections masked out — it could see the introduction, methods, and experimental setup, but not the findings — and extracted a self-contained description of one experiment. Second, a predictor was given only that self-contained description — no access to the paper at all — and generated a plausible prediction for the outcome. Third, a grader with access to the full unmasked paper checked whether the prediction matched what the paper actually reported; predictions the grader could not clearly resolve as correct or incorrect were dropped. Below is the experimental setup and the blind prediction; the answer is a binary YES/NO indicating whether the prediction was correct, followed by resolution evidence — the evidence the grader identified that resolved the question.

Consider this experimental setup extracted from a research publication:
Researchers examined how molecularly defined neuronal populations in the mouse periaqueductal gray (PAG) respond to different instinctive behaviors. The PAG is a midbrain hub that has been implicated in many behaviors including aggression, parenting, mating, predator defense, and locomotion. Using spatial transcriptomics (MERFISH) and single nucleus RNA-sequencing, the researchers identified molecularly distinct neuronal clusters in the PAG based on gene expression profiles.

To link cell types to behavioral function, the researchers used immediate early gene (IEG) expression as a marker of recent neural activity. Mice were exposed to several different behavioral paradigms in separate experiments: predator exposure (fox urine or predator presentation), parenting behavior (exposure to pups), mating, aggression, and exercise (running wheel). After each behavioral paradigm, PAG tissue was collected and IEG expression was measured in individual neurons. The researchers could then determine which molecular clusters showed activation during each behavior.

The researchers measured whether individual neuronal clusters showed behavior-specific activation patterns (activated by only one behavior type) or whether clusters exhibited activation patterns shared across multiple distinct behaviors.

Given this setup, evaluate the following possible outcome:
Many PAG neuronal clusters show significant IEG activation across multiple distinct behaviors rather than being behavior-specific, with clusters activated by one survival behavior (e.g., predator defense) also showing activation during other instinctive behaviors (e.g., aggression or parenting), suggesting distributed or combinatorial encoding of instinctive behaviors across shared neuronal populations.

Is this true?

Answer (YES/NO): YES